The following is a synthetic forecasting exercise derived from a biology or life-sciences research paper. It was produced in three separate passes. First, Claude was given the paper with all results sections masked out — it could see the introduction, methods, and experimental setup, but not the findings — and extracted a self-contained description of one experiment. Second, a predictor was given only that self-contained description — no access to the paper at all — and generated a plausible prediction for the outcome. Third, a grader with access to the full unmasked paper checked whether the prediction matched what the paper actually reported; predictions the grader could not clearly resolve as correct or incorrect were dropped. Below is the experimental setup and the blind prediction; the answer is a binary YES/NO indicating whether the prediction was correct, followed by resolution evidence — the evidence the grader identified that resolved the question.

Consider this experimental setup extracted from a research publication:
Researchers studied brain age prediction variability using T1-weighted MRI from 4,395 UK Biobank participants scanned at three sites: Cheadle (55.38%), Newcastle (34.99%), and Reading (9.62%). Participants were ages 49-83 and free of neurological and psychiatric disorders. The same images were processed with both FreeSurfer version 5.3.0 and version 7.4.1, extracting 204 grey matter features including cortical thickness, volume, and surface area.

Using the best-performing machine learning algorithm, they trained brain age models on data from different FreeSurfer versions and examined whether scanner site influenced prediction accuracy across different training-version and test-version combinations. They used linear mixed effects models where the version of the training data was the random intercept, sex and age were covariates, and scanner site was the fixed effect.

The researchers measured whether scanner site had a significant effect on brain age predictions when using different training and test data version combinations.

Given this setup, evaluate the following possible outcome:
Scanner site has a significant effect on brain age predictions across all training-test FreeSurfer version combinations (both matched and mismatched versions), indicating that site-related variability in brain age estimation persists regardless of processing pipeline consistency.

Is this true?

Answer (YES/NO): NO